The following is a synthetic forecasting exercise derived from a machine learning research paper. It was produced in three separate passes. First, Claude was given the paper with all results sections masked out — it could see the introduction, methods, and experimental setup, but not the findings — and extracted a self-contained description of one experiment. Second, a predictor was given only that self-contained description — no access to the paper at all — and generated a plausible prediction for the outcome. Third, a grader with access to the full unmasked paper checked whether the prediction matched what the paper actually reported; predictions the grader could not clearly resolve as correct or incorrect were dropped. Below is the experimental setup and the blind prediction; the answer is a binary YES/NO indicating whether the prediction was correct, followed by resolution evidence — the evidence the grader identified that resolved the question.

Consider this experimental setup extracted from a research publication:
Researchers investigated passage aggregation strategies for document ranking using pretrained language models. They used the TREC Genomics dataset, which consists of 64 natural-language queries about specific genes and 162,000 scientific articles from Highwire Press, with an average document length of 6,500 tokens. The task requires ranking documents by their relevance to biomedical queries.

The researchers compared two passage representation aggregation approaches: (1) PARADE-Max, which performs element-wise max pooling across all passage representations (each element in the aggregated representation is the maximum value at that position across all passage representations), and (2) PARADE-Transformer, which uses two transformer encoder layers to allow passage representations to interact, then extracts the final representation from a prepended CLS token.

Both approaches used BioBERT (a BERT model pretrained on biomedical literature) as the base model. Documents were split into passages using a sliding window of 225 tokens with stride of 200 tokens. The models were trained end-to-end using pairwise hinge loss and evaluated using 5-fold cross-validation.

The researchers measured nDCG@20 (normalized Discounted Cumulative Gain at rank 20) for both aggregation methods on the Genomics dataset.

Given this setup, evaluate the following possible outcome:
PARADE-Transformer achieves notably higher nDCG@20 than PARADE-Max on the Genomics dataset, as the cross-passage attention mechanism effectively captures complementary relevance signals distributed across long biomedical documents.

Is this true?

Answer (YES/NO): NO